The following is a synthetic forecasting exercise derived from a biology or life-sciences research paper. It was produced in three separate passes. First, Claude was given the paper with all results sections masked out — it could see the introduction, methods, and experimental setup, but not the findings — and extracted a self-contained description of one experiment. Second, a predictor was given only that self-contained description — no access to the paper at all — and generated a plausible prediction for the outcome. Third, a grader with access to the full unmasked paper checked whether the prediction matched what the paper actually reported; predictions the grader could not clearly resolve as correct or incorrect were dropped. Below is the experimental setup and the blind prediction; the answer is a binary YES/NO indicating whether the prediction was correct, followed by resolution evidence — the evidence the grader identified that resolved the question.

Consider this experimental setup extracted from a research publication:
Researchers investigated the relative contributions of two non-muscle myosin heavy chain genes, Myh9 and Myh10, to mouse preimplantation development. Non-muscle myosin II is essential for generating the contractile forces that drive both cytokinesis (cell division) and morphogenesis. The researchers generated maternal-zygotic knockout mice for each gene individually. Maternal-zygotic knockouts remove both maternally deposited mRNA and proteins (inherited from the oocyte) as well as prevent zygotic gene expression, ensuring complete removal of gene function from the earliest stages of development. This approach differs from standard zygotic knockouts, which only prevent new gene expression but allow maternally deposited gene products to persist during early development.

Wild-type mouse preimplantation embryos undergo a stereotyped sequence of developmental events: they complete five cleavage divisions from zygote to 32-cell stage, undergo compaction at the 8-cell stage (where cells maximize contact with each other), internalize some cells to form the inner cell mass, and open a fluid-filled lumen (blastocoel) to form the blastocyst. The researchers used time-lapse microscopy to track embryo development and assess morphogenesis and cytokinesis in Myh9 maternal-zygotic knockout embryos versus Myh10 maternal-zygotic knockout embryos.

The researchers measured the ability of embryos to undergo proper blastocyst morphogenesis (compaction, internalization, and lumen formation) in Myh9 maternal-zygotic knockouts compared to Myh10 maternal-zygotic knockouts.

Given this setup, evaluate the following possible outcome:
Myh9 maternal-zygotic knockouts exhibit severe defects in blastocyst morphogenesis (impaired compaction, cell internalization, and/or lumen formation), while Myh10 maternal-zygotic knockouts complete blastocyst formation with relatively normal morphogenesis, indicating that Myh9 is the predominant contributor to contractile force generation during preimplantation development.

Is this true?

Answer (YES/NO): YES